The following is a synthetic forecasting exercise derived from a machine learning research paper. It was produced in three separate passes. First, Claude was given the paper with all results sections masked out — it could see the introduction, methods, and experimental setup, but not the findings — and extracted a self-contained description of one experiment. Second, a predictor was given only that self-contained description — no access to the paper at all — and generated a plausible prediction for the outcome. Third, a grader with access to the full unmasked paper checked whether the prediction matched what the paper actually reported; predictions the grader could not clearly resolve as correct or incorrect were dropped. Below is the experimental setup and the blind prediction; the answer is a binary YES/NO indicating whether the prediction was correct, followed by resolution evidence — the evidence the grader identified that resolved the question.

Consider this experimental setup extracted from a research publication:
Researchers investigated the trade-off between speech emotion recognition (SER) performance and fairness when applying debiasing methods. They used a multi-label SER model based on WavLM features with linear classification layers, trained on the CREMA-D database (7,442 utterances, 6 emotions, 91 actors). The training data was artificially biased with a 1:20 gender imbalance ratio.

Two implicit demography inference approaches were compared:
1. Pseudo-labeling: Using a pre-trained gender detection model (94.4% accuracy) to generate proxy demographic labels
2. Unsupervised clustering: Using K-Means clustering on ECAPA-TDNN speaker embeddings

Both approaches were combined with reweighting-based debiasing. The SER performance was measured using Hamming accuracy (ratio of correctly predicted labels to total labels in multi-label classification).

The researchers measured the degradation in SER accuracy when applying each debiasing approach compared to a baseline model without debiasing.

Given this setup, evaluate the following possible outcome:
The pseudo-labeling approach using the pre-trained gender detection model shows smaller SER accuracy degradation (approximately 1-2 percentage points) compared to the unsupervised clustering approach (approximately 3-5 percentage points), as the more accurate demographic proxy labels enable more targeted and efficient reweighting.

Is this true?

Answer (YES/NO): YES